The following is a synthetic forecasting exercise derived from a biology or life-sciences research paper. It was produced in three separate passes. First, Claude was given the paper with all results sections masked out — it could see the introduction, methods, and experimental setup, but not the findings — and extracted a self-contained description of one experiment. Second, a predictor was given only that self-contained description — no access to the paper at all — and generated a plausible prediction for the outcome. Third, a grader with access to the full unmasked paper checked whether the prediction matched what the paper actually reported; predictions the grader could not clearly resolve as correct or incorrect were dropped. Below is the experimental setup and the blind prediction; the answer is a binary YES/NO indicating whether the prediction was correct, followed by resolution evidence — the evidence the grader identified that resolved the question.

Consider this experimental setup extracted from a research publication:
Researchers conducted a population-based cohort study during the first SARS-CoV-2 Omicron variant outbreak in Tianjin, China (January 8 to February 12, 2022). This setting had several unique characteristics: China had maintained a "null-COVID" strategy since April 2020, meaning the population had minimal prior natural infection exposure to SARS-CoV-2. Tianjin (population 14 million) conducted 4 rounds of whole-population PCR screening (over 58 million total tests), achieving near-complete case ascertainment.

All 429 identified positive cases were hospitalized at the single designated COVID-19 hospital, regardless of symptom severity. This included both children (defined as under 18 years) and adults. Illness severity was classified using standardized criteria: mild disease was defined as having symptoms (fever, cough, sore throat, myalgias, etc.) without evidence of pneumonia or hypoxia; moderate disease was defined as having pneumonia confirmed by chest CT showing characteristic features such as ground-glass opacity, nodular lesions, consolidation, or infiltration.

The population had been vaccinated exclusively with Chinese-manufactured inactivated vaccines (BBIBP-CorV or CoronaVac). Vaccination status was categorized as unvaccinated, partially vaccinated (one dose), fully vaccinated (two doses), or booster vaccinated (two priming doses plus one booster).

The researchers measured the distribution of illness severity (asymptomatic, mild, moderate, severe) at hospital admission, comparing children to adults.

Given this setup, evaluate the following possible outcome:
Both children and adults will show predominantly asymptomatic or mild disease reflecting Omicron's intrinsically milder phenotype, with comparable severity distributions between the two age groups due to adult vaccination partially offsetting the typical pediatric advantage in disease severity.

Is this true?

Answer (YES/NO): NO